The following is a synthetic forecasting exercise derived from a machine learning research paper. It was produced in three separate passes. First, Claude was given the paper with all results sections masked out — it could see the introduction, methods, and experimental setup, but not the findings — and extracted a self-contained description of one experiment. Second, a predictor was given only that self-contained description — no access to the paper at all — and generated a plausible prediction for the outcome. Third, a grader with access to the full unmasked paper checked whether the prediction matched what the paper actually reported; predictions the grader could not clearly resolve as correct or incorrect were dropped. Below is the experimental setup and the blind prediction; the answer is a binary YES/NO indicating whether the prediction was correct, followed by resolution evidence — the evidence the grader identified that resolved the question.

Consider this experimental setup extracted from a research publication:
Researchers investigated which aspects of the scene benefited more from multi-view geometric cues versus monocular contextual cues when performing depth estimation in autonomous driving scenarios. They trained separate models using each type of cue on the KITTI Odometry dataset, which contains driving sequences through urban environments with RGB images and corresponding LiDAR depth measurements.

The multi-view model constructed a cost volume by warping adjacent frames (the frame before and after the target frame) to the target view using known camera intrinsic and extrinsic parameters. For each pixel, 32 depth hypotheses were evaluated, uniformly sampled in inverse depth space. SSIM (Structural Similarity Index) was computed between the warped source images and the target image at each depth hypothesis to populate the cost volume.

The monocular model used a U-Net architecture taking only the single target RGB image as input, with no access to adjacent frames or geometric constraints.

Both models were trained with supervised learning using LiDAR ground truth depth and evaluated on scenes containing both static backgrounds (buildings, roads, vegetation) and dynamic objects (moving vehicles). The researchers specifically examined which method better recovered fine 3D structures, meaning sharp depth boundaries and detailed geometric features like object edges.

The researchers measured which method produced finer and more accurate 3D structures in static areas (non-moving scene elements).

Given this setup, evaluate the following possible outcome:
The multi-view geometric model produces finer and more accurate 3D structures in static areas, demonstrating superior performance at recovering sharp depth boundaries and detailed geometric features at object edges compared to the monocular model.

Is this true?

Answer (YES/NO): YES